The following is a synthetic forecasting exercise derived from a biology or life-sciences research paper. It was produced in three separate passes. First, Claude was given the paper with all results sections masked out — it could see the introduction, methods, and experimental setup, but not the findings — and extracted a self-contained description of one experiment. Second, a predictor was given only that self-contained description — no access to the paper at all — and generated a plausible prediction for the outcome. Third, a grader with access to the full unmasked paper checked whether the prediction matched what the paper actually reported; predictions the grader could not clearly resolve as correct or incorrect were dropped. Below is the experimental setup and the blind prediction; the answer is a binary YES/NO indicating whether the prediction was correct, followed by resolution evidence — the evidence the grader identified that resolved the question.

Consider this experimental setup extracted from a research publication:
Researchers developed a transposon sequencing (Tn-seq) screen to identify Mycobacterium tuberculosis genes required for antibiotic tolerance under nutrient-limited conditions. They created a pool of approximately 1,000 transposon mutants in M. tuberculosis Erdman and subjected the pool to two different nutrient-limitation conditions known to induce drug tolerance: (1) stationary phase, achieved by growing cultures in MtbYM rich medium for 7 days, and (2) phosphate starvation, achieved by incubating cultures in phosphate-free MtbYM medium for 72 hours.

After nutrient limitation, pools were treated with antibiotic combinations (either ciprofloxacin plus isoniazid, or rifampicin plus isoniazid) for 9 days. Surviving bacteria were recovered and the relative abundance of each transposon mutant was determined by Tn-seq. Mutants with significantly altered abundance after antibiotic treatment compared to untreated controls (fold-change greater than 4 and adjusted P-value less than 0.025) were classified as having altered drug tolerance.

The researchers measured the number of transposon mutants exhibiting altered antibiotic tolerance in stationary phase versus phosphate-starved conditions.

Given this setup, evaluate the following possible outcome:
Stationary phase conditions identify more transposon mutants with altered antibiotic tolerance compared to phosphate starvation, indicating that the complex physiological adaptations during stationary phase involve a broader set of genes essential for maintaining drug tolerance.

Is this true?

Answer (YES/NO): NO